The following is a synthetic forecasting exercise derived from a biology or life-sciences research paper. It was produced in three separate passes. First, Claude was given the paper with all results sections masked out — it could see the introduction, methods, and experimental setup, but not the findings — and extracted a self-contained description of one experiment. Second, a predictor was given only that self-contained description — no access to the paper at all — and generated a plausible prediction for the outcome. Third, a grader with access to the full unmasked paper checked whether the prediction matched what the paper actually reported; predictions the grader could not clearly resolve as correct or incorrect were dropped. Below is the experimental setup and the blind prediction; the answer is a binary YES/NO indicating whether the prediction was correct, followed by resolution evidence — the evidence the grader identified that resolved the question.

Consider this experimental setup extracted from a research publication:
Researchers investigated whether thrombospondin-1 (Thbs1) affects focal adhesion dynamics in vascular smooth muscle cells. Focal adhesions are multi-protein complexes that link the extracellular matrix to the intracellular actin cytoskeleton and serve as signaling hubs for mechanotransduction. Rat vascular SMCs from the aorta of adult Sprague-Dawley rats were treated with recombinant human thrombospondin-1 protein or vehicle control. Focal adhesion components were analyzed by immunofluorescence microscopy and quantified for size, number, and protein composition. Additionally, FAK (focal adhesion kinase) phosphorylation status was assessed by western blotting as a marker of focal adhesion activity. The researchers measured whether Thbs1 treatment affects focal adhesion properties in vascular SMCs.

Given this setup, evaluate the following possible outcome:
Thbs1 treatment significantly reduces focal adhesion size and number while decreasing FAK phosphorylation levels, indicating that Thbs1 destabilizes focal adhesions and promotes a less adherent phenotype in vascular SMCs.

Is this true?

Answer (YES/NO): NO